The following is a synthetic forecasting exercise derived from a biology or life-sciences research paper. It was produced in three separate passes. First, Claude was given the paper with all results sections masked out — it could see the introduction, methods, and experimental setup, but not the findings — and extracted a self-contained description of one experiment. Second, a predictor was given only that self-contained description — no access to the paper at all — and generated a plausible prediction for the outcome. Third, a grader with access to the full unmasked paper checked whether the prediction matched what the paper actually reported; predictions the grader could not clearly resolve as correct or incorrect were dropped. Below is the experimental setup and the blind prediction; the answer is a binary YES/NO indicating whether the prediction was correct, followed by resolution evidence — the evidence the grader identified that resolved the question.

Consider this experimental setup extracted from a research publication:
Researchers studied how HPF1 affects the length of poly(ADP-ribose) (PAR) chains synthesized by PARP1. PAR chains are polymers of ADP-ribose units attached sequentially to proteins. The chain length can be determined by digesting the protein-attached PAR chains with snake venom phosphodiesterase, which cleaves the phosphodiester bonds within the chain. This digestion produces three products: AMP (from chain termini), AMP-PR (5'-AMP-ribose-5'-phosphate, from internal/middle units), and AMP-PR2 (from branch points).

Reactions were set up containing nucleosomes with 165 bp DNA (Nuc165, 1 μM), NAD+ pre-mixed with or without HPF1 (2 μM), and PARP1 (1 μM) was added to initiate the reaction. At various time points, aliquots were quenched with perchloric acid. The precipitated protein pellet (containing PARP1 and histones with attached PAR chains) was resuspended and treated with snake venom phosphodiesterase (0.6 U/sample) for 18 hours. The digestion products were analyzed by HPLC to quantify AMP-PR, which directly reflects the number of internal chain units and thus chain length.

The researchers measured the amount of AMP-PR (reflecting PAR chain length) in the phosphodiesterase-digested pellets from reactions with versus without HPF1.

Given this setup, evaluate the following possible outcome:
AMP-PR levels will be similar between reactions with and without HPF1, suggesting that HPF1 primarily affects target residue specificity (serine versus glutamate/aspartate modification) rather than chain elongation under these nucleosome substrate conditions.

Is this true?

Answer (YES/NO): NO